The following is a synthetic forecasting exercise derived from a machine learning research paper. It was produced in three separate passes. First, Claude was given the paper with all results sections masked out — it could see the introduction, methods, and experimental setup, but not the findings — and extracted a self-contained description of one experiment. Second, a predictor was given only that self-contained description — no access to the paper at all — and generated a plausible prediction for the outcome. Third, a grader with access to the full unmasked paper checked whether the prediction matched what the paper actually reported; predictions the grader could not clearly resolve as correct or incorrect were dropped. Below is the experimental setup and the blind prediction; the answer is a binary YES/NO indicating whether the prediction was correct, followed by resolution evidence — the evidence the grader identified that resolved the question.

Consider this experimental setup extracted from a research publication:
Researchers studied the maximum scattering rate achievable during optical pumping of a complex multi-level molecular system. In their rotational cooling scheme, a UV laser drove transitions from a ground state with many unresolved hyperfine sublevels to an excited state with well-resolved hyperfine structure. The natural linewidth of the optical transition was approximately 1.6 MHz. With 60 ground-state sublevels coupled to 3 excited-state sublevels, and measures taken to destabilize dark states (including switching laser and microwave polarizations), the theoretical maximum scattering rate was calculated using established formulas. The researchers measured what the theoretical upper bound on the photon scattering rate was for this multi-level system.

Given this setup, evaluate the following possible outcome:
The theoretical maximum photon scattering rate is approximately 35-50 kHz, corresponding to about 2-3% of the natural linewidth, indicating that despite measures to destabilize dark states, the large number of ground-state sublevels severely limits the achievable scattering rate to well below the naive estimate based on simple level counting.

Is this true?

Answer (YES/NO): NO